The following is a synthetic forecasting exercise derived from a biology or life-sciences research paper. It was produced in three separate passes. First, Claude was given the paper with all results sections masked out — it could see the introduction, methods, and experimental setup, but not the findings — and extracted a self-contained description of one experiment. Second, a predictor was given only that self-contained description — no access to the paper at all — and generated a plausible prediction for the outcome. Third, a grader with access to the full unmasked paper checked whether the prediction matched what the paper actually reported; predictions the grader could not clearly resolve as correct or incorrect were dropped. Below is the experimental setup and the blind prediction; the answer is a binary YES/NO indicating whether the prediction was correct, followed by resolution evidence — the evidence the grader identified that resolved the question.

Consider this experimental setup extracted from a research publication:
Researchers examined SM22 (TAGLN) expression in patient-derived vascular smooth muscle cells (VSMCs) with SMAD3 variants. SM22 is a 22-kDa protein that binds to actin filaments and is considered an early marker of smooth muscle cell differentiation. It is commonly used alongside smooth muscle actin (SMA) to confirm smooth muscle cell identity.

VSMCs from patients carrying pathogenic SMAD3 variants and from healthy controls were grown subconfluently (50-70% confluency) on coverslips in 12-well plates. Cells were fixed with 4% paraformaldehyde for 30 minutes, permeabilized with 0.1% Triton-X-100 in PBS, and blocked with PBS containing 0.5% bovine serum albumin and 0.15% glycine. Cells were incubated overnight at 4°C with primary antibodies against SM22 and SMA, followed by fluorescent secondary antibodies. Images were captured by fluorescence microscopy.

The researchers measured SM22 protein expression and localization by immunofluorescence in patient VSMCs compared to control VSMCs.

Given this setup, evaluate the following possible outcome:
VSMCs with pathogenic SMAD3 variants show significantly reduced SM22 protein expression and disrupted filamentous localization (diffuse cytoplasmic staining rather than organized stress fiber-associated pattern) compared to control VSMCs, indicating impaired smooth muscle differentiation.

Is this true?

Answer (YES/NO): NO